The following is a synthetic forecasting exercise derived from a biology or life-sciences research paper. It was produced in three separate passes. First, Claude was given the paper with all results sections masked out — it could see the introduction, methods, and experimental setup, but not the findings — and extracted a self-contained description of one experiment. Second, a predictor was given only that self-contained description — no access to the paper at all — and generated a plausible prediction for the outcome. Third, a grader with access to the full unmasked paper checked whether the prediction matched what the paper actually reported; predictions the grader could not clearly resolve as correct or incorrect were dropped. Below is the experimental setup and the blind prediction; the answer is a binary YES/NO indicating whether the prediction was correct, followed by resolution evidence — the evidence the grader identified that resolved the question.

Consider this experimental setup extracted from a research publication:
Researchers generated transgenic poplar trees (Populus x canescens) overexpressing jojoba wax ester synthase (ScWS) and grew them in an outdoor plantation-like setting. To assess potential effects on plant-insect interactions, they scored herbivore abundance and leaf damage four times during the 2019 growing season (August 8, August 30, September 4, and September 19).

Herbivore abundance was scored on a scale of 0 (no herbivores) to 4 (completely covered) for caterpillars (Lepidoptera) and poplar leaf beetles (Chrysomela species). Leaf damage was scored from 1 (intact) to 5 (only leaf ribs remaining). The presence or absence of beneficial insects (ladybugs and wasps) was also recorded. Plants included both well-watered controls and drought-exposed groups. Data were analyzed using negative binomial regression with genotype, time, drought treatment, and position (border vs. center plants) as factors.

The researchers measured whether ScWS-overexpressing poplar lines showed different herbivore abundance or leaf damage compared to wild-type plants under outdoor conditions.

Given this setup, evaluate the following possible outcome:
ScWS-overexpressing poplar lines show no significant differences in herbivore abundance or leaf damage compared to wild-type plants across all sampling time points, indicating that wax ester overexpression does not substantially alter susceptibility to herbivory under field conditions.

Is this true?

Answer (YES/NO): YES